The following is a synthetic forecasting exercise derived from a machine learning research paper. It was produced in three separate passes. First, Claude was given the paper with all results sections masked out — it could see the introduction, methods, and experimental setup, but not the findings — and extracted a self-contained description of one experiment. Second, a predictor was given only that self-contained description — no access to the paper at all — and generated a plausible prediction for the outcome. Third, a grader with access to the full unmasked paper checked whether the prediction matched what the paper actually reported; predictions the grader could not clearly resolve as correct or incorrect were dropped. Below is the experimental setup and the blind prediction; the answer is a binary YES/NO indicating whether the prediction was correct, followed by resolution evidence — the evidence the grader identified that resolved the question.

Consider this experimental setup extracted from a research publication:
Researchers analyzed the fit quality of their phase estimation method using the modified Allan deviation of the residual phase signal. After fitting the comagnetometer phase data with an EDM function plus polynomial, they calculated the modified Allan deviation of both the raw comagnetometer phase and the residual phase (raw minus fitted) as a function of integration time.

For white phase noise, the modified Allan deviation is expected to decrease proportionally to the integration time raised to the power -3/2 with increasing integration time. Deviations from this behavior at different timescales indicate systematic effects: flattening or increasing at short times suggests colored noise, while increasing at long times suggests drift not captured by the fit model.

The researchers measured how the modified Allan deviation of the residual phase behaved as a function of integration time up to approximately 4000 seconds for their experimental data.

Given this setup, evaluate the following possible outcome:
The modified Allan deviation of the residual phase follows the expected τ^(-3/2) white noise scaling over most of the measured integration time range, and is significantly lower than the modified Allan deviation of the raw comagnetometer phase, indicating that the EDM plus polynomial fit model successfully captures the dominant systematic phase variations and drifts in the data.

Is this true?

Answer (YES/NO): YES